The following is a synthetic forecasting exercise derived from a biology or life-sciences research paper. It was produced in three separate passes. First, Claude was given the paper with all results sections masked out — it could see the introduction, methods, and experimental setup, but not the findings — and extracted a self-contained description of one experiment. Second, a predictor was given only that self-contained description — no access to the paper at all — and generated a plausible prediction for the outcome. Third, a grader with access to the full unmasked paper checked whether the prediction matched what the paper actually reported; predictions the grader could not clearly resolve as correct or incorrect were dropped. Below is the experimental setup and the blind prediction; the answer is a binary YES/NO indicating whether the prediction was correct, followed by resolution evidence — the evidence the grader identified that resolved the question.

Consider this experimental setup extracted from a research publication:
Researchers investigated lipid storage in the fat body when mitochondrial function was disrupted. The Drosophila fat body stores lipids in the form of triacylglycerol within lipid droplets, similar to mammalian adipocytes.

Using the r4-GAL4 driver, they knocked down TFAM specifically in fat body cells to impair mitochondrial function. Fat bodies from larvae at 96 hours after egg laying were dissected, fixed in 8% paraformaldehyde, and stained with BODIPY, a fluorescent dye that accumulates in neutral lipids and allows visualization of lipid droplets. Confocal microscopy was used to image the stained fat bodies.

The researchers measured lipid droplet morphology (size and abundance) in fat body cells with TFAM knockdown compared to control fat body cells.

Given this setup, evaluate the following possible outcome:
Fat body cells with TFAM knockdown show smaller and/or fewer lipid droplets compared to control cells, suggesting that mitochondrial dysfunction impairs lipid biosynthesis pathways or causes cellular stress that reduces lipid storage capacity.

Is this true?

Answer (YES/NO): NO